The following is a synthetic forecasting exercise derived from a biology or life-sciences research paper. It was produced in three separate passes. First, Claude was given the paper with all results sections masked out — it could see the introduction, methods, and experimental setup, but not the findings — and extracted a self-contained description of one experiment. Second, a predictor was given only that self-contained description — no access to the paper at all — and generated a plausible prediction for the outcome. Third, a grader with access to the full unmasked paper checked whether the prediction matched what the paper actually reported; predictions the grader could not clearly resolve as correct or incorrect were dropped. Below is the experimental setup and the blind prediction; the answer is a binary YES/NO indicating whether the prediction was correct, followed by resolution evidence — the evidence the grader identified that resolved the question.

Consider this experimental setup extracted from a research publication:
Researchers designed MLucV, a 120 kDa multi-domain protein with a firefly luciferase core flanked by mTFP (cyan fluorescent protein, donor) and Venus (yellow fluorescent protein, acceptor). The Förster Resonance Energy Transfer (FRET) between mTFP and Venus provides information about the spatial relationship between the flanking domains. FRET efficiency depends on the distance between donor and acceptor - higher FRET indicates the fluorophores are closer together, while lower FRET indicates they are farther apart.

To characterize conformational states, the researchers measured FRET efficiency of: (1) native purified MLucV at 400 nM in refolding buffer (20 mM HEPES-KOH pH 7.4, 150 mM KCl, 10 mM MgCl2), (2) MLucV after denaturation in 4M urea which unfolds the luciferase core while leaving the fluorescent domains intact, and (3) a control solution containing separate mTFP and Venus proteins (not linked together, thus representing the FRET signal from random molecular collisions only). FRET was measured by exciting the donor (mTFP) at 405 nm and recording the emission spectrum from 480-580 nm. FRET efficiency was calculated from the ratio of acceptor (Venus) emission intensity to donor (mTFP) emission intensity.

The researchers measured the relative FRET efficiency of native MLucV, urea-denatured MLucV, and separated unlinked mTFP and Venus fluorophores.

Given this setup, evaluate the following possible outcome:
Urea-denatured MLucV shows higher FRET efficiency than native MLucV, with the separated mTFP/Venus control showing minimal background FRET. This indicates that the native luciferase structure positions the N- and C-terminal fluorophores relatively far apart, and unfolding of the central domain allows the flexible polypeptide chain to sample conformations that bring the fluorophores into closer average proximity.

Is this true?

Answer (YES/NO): NO